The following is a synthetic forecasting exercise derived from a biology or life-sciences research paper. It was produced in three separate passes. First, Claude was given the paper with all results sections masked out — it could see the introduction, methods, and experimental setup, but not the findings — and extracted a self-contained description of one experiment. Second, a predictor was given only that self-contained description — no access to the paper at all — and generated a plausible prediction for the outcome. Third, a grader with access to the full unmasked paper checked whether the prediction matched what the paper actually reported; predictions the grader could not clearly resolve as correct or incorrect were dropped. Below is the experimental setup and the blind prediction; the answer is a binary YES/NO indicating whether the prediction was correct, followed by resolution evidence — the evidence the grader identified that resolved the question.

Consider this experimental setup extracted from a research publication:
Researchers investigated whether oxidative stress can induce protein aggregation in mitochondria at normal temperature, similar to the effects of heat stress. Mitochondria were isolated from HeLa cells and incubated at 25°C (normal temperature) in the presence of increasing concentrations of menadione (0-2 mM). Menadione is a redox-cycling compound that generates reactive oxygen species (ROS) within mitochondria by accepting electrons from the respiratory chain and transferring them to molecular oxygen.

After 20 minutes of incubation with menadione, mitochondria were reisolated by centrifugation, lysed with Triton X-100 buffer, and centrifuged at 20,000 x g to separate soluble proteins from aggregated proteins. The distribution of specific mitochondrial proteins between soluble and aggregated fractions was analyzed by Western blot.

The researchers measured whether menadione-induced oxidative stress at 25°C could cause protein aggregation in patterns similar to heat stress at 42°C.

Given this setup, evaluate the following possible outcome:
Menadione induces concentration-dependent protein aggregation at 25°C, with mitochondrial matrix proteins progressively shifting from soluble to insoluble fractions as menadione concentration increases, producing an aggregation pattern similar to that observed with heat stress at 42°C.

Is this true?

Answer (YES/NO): NO